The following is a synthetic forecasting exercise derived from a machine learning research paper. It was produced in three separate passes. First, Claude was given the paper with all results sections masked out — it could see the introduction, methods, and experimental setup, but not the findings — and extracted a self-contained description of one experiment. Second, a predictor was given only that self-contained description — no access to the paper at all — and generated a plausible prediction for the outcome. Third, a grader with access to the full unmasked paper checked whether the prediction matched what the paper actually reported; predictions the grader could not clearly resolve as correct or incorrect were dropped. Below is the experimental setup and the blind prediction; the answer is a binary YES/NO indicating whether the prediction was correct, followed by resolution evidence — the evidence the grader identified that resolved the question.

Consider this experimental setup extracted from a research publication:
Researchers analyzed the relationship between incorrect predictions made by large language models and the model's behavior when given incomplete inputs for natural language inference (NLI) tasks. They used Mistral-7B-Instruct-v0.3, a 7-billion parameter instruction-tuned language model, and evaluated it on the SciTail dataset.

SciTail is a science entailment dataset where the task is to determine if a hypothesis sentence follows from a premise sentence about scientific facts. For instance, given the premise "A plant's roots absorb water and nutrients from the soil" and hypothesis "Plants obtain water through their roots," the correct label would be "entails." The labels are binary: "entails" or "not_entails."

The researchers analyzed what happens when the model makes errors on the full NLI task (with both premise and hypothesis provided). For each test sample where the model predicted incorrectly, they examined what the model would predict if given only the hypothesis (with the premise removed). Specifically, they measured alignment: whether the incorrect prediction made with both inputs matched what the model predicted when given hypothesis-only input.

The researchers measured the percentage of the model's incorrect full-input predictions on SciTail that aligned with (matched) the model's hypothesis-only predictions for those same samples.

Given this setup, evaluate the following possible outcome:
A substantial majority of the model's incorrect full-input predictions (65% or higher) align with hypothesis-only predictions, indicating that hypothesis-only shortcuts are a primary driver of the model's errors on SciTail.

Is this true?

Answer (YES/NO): YES